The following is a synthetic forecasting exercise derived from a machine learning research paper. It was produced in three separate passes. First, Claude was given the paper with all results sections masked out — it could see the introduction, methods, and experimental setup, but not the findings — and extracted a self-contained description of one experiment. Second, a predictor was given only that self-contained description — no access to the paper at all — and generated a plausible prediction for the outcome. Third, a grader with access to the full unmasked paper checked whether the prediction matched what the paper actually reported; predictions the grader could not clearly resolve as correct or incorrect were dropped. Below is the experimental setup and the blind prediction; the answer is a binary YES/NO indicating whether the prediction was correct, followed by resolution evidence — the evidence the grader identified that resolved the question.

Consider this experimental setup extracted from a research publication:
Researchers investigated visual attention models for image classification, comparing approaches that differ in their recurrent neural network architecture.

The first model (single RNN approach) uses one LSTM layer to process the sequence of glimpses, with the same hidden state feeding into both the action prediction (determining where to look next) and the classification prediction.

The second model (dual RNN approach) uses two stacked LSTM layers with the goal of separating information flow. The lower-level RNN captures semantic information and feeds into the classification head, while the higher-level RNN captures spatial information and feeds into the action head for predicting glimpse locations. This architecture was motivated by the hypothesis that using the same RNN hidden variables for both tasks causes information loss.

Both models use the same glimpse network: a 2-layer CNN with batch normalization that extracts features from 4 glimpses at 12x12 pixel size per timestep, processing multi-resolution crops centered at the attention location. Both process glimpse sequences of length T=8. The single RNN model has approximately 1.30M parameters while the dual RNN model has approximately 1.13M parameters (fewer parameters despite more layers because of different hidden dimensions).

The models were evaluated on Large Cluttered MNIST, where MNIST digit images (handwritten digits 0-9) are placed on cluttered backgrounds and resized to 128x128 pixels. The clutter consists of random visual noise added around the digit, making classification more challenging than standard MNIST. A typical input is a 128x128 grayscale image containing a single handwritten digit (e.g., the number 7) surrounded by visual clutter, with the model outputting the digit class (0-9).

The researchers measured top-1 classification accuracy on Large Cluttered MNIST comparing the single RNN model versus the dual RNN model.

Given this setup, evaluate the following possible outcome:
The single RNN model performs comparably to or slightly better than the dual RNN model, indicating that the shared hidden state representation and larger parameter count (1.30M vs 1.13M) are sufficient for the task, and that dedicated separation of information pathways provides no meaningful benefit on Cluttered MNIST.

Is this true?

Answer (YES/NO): NO